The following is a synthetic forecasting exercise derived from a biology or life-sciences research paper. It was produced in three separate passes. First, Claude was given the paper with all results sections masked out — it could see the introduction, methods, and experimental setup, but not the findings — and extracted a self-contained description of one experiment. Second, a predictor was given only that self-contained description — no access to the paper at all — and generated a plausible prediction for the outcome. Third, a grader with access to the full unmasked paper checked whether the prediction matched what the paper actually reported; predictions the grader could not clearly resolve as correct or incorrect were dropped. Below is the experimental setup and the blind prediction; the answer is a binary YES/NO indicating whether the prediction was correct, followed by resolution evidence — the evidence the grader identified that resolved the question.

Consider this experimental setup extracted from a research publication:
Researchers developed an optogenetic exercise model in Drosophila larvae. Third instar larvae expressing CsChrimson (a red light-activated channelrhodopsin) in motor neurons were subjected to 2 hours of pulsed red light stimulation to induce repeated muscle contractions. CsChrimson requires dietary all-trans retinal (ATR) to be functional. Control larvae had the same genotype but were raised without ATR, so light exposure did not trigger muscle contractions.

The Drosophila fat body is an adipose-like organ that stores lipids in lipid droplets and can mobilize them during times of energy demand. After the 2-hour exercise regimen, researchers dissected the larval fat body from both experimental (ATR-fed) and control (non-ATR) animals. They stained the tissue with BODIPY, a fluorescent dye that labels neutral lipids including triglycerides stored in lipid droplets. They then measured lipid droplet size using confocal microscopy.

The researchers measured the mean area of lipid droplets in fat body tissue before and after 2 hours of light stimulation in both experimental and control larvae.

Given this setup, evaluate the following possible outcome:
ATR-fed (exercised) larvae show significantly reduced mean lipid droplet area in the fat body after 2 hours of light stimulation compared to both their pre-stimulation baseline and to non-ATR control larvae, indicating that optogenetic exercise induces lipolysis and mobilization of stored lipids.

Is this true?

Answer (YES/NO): YES